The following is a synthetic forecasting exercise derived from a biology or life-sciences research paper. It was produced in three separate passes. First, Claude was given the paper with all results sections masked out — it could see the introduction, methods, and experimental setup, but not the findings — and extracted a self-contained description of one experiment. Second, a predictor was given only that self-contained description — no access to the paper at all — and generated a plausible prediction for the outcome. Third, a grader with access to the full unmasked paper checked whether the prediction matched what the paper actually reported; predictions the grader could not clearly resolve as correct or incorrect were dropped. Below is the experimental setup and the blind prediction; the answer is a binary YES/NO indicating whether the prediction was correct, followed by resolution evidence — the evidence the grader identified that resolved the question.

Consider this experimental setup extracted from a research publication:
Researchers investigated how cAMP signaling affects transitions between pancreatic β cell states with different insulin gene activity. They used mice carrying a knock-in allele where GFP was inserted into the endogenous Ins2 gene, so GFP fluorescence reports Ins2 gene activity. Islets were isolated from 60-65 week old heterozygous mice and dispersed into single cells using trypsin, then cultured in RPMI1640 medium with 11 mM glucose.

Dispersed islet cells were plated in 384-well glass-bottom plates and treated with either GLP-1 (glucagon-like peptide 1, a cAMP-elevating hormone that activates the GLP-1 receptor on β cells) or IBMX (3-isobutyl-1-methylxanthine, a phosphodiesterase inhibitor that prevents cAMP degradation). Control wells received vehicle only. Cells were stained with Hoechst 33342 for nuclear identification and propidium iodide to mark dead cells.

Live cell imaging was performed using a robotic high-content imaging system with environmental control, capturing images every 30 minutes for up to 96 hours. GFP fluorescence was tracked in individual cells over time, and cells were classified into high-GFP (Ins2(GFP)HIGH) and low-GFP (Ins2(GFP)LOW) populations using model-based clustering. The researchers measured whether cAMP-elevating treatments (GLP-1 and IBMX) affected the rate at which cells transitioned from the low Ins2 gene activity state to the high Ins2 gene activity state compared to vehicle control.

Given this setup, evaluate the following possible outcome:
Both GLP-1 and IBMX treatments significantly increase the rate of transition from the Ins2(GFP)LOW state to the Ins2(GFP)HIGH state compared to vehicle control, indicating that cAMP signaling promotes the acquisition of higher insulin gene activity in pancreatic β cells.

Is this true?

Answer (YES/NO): YES